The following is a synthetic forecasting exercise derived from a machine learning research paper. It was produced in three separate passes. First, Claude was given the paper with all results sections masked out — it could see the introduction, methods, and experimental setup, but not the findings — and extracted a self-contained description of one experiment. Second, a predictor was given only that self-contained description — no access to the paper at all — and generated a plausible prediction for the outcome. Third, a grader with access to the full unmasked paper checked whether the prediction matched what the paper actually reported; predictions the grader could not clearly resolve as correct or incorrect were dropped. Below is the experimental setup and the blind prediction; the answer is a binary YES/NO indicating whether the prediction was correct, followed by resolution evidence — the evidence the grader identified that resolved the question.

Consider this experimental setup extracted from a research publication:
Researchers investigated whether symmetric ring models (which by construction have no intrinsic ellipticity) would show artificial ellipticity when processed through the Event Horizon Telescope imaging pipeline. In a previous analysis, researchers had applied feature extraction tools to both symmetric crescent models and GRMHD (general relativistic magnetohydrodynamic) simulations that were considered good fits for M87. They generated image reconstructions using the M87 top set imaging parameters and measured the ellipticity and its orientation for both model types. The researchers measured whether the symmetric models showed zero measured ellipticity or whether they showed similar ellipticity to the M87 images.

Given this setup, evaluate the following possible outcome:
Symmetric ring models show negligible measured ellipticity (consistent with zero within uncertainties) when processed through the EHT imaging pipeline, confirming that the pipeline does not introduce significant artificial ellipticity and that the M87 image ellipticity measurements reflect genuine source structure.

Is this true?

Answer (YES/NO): NO